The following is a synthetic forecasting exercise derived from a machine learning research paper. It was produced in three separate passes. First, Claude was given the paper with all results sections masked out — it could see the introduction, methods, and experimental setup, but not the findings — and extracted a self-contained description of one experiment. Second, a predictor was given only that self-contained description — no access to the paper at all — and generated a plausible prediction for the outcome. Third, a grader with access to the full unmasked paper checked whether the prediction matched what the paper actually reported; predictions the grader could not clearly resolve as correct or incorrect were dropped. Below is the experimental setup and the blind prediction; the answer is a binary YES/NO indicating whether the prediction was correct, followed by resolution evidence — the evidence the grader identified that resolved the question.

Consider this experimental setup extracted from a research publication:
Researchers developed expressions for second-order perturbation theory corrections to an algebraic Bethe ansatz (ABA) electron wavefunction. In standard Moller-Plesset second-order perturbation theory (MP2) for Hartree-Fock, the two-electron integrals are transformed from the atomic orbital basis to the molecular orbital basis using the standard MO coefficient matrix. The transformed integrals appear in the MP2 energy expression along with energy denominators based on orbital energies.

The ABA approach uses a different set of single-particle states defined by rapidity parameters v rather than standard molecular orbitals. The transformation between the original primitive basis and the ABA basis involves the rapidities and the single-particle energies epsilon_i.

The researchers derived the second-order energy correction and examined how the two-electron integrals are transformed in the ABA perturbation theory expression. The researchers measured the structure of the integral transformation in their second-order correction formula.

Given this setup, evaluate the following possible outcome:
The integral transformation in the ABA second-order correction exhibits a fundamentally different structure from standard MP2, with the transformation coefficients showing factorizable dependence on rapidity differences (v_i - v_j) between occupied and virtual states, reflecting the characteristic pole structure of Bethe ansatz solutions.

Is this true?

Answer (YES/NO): NO